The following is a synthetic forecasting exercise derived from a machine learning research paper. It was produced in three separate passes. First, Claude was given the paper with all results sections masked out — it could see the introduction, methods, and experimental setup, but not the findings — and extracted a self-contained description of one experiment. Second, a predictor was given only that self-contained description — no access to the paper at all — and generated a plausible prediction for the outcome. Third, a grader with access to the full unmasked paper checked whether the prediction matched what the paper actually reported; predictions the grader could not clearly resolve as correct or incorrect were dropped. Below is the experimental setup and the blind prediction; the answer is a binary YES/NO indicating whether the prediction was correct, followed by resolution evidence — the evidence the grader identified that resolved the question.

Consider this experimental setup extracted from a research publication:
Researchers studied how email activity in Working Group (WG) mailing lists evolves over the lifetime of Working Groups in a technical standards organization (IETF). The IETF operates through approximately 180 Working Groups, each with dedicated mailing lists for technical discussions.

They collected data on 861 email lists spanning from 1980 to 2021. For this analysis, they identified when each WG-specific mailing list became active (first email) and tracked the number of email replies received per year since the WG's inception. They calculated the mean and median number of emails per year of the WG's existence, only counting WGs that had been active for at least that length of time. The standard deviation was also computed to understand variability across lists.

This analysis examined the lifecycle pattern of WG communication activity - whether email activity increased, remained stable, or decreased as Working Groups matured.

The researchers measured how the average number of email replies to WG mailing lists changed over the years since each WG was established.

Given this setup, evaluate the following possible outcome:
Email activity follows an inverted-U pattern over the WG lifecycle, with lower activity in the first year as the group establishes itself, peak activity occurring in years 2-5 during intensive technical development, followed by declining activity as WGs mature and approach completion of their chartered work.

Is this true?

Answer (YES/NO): NO